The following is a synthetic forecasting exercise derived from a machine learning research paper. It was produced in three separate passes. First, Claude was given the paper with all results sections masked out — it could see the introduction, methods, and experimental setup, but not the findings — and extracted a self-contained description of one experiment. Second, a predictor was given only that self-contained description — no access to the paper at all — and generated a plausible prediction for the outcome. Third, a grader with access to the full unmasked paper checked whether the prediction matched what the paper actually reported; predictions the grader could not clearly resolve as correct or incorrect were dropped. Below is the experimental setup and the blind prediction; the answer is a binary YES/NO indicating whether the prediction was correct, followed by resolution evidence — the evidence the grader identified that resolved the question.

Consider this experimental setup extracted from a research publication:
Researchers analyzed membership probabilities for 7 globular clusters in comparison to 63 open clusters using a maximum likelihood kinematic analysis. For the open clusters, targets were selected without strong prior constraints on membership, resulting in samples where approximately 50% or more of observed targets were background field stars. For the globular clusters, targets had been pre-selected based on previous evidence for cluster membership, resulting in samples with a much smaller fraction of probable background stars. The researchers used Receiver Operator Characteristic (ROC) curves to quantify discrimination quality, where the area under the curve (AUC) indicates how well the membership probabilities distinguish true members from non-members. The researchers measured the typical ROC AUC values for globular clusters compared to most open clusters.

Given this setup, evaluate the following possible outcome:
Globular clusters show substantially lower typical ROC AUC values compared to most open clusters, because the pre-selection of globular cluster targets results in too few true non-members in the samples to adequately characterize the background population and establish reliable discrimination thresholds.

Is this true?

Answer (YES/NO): YES